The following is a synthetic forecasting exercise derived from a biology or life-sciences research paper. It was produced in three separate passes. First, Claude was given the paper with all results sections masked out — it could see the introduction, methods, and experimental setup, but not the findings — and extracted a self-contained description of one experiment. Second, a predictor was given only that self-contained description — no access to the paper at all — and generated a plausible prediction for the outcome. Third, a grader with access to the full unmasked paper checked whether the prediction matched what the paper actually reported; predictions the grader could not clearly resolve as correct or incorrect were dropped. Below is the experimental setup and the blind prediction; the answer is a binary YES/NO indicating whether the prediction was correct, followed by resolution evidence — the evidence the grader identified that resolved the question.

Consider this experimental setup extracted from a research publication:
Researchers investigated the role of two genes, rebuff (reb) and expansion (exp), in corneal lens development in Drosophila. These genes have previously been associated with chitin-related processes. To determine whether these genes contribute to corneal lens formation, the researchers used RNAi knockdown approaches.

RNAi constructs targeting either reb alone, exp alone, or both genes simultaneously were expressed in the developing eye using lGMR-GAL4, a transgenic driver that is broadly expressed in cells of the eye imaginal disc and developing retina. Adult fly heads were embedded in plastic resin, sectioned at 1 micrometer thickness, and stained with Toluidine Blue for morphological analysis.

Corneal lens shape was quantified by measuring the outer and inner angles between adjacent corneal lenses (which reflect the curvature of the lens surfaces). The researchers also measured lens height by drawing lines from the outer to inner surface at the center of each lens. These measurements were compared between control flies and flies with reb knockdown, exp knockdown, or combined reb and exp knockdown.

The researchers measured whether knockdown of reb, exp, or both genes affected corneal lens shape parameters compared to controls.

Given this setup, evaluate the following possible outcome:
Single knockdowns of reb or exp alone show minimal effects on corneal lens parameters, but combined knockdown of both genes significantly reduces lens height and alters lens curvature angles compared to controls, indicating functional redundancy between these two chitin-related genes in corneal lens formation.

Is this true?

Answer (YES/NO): YES